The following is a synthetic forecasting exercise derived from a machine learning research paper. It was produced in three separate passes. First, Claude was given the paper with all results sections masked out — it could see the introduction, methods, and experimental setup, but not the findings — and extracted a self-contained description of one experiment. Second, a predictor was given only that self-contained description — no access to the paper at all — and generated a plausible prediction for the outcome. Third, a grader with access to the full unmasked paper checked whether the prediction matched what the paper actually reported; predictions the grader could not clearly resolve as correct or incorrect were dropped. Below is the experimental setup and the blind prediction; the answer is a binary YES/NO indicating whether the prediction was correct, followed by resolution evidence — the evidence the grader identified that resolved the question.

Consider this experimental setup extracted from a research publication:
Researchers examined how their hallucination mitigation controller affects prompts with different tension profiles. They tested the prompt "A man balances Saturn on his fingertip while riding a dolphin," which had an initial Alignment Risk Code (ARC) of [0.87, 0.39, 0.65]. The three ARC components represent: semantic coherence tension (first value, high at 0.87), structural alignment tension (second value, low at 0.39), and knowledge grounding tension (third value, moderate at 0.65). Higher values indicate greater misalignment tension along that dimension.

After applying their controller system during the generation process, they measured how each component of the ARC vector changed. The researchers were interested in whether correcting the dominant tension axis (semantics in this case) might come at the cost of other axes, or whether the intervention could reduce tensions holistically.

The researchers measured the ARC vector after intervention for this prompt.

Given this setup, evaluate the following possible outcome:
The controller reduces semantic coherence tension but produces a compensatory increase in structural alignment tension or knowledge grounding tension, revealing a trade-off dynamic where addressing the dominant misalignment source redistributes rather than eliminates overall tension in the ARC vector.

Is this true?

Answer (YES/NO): NO